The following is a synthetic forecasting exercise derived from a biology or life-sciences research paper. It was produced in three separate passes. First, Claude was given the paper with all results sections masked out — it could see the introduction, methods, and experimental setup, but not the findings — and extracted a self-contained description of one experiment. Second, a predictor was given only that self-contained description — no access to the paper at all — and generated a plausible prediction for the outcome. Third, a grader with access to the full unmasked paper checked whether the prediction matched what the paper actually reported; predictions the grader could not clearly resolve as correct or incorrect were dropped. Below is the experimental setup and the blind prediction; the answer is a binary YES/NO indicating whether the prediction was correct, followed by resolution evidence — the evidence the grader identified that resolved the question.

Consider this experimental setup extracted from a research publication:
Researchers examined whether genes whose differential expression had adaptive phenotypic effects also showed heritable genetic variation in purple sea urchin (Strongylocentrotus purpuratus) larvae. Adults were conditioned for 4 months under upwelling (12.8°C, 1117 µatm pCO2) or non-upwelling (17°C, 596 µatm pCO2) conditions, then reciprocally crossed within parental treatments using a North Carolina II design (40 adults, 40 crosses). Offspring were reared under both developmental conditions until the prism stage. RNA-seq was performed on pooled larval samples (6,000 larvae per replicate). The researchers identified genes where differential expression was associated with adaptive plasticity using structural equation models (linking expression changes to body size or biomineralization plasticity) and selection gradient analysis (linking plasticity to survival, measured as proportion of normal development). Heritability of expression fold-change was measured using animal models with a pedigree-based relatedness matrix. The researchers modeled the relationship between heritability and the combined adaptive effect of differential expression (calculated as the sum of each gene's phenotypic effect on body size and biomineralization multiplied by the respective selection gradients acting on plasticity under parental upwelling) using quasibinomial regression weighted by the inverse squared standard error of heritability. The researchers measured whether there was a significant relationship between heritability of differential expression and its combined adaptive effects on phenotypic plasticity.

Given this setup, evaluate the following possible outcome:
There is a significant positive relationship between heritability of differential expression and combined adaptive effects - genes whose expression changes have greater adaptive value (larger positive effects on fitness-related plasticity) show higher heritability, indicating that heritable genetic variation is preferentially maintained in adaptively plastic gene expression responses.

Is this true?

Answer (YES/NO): NO